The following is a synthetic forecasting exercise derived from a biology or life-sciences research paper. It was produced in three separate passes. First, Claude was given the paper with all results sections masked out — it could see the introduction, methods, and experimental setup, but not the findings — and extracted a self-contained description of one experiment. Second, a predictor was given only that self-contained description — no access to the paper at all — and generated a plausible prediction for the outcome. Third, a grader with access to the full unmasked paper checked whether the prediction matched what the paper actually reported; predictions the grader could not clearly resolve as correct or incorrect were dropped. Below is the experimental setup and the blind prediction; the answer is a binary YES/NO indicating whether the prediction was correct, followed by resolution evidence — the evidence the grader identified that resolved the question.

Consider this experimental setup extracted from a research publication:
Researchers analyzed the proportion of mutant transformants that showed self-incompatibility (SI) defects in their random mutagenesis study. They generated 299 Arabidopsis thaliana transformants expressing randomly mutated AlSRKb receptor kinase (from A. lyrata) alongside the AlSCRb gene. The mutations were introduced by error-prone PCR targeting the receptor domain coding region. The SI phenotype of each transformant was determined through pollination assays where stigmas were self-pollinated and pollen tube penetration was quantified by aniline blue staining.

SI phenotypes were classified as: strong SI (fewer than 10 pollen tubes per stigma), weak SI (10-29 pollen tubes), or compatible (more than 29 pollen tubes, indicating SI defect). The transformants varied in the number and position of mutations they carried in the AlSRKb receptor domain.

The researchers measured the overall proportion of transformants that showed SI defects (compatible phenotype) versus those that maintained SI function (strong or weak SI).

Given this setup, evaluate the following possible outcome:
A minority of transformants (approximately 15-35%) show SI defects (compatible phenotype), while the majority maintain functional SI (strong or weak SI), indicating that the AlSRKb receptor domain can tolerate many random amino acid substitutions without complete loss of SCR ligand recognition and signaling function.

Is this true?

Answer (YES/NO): NO